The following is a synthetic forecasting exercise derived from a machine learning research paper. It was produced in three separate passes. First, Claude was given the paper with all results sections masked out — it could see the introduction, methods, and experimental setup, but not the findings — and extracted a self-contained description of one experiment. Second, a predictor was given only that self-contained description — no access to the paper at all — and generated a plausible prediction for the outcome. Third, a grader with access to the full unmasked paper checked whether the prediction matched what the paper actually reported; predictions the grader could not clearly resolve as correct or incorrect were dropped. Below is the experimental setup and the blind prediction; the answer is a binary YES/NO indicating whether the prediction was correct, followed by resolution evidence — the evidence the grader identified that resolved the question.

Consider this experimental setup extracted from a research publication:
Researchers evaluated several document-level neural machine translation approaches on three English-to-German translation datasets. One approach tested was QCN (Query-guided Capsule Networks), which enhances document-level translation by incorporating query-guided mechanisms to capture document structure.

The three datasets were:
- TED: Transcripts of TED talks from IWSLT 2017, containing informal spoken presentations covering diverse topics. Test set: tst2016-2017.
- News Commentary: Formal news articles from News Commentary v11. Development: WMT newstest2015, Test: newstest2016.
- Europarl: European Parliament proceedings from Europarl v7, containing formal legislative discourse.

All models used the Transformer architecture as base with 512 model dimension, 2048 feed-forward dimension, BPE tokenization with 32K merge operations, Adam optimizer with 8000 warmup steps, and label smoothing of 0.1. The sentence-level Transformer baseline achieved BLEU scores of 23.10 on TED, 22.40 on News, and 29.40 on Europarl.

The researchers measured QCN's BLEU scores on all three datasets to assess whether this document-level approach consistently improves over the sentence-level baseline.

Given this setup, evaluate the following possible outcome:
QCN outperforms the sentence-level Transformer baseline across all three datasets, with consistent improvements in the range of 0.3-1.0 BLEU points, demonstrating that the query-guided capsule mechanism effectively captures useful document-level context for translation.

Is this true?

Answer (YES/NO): NO